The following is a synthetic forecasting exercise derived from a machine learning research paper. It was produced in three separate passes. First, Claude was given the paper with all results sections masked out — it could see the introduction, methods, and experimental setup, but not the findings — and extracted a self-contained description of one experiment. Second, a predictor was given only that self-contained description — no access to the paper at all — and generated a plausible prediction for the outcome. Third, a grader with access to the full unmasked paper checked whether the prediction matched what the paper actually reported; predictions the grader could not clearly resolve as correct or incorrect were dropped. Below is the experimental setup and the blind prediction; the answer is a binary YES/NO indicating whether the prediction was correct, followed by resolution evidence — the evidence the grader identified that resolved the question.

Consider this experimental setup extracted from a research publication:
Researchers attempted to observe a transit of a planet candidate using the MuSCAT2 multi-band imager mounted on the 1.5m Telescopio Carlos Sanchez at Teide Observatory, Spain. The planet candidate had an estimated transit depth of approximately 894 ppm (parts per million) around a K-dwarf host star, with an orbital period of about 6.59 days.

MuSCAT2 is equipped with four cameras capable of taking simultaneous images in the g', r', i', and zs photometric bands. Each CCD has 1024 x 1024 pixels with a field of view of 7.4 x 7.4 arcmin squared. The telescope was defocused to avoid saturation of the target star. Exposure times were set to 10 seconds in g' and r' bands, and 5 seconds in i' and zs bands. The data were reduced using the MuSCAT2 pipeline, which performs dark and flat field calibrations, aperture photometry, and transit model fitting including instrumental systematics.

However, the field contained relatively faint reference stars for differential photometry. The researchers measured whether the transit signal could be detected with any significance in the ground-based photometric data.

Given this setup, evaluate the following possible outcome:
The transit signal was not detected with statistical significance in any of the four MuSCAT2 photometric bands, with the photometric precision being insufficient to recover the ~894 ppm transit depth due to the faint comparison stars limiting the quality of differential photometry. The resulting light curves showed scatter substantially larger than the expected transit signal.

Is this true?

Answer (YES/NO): YES